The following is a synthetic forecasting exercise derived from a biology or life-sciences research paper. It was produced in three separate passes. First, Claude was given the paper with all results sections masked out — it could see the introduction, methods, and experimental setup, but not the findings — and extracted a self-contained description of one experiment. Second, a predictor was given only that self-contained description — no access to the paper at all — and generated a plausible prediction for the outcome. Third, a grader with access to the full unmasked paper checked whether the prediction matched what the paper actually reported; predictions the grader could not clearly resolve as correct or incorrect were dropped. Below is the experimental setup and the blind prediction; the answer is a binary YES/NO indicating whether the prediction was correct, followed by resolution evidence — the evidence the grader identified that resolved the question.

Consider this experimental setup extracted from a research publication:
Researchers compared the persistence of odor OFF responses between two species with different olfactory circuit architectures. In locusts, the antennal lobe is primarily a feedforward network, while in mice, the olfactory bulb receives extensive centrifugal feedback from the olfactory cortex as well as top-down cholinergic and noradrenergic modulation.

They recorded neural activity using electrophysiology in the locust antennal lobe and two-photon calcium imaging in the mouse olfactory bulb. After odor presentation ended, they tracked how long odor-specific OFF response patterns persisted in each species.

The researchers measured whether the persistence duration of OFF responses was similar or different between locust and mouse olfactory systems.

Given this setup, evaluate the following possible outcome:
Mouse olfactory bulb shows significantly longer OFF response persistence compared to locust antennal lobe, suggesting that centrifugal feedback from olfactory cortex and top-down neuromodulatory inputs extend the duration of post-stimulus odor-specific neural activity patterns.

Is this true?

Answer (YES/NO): YES